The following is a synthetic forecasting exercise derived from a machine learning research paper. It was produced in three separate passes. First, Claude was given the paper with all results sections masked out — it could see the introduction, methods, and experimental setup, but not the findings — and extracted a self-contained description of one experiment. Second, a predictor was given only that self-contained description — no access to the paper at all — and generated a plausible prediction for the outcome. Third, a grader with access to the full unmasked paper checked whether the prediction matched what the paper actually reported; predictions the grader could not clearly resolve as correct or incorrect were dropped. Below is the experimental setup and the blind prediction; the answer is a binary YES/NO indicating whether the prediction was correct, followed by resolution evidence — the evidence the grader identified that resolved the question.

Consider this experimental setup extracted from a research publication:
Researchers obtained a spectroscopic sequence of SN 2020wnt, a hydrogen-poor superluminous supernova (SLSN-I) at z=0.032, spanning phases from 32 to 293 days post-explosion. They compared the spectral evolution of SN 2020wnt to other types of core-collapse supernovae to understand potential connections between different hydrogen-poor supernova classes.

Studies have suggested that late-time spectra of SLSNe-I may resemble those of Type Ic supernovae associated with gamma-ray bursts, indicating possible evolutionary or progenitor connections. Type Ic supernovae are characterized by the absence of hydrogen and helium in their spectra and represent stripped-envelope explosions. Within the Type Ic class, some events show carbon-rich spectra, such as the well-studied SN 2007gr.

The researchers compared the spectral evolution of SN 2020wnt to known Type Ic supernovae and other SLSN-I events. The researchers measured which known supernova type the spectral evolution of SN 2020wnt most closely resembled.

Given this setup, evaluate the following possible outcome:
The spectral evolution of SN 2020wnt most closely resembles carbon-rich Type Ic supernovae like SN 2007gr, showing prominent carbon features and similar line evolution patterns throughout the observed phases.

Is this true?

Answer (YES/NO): YES